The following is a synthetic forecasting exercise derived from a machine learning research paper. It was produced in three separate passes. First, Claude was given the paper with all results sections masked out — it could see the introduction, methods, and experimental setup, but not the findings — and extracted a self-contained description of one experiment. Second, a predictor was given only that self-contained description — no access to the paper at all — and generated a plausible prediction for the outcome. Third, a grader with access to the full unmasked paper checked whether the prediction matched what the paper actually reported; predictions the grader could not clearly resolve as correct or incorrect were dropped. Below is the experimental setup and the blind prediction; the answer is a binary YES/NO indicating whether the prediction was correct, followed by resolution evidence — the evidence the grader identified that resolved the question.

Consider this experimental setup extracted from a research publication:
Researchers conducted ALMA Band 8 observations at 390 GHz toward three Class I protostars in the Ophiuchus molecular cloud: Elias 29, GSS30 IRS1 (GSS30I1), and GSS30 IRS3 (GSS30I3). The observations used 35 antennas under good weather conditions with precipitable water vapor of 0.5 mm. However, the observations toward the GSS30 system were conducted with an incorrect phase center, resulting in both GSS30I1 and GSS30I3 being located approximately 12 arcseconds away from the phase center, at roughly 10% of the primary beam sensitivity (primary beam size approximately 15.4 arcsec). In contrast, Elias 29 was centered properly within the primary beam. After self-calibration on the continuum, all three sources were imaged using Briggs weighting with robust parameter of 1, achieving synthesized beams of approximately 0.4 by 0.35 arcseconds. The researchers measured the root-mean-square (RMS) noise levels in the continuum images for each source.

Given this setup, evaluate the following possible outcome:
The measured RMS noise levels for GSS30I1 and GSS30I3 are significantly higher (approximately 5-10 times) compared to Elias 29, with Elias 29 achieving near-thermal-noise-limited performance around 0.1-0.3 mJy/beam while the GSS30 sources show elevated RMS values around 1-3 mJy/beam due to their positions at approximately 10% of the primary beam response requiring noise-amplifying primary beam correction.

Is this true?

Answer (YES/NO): NO